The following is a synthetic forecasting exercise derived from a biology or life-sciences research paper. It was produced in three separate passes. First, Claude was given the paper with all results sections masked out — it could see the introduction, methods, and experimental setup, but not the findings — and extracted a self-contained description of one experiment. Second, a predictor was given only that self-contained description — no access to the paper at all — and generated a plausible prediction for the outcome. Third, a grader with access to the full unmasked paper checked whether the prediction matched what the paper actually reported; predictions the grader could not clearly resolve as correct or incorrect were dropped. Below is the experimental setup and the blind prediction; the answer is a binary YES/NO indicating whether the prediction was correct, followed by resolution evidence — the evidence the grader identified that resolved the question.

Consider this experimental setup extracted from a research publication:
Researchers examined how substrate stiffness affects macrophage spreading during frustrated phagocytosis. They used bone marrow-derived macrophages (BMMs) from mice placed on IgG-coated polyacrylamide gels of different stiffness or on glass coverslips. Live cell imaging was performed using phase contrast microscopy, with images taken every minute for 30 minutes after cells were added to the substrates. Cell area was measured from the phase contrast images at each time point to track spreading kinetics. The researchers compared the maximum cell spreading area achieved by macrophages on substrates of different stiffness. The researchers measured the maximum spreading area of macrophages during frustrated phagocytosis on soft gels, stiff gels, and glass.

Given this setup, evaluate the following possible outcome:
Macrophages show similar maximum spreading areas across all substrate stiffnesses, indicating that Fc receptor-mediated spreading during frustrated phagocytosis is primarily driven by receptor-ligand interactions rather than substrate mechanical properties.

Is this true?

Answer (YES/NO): YES